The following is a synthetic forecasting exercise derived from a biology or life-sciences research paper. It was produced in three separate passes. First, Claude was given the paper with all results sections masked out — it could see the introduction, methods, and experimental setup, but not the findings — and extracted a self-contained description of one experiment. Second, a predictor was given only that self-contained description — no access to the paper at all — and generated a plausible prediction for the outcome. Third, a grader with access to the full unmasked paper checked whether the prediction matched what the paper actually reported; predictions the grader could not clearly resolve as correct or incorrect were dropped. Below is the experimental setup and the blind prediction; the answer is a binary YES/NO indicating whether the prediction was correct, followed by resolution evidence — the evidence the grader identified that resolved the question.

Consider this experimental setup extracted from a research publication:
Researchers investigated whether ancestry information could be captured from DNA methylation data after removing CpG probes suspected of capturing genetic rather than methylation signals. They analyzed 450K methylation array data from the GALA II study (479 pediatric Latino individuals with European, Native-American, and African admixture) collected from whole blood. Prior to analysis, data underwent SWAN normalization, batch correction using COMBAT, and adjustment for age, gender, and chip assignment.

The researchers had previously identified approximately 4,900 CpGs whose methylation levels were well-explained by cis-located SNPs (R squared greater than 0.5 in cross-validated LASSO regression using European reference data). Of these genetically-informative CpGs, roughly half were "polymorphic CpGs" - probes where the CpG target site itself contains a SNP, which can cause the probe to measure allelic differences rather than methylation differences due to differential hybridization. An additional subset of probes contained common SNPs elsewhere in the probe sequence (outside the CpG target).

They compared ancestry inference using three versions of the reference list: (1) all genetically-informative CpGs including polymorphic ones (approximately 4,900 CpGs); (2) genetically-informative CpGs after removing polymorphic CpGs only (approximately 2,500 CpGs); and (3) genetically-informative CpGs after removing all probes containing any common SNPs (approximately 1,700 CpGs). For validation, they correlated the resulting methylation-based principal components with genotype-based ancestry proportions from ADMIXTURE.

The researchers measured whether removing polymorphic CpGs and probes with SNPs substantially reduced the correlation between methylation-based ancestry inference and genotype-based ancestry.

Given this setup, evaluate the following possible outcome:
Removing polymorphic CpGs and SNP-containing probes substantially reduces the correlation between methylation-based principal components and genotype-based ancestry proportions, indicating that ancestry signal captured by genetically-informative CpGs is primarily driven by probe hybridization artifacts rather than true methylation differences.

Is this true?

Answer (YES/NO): NO